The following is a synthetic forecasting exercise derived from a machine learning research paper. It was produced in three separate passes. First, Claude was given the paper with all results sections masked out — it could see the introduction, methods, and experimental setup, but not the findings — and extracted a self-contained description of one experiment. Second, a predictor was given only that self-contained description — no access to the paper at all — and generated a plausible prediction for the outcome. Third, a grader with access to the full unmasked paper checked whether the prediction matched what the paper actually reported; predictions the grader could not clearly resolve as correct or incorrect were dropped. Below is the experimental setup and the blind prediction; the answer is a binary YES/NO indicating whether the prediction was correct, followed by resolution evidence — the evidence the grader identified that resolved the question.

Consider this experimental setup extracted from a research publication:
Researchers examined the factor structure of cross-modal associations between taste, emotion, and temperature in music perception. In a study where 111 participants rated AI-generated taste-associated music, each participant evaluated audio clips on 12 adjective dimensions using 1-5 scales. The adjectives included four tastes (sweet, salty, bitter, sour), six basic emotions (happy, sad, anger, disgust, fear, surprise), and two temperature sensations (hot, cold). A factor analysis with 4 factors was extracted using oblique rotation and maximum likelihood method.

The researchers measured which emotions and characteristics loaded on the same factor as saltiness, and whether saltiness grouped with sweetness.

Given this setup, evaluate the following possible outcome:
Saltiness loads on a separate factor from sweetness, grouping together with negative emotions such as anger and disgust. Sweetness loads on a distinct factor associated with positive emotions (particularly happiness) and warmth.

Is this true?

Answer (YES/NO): NO